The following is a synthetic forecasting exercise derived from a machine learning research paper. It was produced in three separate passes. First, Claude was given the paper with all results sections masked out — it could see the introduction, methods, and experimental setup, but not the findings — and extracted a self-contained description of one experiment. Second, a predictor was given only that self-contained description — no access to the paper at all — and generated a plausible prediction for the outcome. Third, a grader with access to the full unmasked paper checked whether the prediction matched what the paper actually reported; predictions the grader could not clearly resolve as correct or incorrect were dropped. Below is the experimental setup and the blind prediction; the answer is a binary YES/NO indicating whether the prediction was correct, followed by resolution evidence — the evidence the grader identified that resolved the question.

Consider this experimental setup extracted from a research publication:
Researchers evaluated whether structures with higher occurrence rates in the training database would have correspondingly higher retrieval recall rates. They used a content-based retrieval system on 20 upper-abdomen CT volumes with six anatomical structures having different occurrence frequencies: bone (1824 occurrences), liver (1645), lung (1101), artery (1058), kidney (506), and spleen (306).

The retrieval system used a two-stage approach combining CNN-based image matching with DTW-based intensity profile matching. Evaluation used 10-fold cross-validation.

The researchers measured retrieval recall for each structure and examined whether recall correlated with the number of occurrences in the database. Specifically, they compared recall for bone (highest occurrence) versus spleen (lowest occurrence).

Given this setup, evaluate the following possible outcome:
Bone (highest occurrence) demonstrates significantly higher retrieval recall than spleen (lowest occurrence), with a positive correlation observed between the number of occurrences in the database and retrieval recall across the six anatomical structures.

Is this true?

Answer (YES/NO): NO